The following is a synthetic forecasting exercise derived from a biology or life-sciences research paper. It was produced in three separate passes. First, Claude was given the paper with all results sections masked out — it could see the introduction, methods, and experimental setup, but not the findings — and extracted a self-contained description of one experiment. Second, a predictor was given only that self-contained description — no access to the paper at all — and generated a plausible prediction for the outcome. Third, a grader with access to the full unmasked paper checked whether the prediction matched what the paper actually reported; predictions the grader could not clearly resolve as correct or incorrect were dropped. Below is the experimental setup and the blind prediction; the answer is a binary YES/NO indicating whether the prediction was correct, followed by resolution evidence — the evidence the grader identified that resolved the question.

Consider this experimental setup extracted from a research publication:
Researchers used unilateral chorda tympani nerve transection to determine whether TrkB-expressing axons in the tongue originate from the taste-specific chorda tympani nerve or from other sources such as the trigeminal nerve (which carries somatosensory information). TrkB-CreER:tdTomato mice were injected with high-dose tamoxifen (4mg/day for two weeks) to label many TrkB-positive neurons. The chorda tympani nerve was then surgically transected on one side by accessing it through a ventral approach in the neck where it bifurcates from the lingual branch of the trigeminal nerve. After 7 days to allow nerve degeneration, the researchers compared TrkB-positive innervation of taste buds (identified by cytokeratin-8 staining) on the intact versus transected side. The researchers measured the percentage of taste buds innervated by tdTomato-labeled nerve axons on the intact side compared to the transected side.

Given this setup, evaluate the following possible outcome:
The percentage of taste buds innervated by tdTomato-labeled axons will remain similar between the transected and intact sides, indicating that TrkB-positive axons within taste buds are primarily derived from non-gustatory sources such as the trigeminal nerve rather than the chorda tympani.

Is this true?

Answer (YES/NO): NO